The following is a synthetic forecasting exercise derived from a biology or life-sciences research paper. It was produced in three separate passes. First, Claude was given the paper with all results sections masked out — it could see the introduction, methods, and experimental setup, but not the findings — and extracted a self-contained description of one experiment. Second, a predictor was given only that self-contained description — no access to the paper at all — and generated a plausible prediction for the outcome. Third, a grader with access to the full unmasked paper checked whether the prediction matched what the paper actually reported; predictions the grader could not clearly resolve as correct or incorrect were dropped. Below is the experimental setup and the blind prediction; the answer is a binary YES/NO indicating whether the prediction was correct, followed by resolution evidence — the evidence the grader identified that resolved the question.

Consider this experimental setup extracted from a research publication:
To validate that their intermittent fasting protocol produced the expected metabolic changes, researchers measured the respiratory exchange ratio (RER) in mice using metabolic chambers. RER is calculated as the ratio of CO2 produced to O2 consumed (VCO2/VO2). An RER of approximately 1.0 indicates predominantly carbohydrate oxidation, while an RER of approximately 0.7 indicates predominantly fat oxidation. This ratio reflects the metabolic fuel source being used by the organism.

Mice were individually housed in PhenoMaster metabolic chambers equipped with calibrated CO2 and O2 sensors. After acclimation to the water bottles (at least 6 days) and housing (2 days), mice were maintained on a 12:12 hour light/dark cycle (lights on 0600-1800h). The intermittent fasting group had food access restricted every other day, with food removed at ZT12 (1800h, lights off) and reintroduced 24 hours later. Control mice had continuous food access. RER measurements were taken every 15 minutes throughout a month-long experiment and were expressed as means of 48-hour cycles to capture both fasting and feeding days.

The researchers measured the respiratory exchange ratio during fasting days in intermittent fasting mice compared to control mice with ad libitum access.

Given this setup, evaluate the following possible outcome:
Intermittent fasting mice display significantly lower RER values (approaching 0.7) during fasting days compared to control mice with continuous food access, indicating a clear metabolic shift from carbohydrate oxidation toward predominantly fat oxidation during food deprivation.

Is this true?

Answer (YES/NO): YES